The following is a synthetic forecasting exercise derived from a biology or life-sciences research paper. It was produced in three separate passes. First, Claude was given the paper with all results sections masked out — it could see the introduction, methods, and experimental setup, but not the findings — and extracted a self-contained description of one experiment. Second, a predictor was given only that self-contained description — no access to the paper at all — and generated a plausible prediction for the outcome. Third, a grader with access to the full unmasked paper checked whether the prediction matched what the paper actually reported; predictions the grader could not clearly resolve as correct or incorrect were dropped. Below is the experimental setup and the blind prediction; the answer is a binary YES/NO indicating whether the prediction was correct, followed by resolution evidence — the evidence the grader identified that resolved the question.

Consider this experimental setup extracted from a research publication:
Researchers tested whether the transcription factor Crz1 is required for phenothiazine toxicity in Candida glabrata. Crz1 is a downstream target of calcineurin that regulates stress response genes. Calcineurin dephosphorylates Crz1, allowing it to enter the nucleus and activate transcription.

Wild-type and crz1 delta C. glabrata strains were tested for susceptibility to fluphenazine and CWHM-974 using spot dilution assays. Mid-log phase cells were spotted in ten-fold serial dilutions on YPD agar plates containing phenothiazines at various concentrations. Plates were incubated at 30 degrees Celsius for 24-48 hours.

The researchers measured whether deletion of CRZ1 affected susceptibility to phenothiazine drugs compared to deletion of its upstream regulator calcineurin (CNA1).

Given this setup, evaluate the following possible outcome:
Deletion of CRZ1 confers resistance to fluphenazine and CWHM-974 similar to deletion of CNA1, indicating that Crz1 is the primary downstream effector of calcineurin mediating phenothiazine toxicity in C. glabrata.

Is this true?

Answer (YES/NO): NO